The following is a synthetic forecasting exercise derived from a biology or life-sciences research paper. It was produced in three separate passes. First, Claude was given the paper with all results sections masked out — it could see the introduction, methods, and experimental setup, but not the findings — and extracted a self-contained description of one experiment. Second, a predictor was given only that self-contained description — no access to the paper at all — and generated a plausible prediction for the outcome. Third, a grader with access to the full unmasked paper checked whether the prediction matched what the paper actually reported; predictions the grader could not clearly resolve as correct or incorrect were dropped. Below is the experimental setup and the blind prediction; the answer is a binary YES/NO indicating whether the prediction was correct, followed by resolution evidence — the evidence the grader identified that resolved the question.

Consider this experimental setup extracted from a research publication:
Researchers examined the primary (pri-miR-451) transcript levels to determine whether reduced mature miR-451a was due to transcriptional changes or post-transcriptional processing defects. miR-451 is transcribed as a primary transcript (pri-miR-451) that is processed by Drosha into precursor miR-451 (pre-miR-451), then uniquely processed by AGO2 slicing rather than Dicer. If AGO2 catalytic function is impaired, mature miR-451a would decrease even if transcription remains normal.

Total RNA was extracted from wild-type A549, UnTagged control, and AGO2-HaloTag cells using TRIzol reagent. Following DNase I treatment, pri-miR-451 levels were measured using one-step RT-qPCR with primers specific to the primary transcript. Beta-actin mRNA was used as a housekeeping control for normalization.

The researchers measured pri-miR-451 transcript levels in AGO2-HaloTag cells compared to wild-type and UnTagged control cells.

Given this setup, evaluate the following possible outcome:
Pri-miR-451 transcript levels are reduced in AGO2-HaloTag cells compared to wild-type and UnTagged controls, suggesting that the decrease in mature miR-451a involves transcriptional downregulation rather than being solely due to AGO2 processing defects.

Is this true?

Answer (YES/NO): NO